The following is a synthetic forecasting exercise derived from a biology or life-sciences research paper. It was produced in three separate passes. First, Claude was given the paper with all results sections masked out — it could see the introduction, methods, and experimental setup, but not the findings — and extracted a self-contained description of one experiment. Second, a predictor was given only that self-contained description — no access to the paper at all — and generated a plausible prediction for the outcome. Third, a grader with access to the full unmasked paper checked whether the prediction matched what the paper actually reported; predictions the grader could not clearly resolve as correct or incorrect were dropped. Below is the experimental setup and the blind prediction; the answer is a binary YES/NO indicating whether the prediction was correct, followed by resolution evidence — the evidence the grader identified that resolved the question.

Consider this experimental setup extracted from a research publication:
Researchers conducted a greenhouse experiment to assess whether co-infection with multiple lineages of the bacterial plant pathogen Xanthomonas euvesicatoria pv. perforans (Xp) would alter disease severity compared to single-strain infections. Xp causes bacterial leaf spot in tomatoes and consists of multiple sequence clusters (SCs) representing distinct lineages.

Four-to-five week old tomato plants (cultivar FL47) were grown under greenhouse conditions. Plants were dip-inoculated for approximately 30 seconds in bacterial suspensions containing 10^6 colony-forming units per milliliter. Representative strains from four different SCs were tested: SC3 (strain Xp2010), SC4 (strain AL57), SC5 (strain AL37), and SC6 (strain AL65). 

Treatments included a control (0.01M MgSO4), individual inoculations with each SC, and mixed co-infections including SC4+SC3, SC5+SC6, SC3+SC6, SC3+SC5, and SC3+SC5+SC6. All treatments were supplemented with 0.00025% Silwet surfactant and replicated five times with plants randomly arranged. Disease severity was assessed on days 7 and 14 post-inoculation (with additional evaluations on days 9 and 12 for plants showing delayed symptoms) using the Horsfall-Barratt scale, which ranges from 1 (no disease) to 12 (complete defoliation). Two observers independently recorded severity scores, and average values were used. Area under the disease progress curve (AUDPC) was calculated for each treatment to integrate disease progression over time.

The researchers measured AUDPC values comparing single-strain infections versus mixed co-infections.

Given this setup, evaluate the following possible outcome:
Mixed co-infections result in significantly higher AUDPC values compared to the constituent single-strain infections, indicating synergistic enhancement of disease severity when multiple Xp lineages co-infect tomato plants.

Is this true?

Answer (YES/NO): YES